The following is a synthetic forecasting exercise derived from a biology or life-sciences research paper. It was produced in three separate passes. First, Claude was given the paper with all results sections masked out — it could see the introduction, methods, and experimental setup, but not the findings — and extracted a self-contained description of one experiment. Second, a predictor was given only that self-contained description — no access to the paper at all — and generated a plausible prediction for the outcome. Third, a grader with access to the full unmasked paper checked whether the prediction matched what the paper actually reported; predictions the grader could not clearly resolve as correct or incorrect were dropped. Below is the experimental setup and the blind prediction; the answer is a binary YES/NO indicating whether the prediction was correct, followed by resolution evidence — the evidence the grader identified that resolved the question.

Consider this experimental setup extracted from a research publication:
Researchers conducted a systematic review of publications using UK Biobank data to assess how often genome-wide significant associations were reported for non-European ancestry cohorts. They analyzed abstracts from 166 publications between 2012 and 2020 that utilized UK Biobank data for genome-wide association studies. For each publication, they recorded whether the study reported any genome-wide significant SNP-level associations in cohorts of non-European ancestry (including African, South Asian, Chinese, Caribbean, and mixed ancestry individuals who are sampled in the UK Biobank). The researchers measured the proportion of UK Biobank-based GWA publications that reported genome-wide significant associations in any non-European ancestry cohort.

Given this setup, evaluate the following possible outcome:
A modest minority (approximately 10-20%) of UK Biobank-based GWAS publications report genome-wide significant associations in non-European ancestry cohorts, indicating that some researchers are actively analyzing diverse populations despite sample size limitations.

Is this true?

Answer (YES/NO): YES